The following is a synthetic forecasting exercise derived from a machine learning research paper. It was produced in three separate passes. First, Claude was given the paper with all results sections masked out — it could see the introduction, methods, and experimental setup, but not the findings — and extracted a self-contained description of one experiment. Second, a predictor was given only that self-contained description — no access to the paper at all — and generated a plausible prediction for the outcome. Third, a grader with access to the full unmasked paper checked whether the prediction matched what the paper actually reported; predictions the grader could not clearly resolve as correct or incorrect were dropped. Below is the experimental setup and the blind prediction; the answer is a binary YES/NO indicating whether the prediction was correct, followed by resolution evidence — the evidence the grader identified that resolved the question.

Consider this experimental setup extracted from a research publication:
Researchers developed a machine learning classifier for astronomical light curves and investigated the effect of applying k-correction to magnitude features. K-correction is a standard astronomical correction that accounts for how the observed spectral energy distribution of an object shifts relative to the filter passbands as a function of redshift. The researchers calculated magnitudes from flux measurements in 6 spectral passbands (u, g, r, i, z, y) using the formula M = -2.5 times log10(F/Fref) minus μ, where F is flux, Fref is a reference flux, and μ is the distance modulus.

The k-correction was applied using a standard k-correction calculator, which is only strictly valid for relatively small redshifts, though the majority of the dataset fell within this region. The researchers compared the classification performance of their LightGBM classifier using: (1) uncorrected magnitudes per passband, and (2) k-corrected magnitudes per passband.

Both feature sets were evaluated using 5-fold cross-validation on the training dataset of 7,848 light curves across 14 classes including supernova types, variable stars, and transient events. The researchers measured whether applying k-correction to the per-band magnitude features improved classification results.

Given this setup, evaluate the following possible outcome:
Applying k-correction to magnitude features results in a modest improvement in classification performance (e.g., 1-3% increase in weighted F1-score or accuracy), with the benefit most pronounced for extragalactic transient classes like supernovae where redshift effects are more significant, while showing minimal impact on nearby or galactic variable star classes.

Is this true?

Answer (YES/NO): NO